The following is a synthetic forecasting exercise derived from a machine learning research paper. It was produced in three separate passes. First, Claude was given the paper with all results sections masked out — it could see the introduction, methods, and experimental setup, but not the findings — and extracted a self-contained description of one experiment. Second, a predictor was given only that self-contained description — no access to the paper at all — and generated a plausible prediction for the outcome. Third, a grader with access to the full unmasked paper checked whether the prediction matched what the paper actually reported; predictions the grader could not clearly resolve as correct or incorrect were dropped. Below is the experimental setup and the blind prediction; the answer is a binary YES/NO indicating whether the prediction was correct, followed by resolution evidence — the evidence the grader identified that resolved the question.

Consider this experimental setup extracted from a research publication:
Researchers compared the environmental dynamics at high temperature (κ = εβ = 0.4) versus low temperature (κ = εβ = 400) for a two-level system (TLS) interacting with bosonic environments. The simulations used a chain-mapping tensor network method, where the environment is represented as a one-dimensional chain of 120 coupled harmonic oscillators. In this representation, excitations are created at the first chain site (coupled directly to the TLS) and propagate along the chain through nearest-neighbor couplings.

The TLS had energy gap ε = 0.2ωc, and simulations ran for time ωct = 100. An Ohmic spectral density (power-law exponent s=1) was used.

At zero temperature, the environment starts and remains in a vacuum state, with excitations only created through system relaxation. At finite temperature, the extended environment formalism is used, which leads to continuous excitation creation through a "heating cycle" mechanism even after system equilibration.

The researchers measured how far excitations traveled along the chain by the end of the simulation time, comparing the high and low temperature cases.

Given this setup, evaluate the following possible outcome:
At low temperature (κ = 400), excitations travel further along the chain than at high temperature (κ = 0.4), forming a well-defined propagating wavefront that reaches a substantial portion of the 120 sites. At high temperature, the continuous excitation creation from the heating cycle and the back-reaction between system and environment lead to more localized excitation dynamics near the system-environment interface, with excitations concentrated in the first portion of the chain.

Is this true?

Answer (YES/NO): NO